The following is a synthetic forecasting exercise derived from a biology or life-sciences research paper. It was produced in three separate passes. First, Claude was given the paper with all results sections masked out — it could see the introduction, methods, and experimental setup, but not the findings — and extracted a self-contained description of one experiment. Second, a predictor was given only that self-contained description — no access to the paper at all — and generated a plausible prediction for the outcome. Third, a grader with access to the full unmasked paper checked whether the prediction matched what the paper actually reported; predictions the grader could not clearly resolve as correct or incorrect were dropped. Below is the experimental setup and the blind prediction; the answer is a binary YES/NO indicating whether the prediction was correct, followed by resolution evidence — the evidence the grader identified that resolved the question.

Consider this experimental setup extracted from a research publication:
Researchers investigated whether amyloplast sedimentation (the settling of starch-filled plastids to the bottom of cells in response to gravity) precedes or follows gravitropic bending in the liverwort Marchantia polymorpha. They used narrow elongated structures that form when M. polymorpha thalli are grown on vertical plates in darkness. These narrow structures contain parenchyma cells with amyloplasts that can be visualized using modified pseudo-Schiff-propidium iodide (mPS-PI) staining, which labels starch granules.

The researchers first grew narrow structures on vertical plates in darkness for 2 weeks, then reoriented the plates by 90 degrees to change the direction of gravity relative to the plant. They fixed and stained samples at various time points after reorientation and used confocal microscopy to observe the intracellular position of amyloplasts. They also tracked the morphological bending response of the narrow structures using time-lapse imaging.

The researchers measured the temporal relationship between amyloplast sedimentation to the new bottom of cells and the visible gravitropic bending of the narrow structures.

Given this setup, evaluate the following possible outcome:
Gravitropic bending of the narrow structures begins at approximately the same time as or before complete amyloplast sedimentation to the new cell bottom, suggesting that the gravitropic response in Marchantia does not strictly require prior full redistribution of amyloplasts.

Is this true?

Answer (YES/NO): NO